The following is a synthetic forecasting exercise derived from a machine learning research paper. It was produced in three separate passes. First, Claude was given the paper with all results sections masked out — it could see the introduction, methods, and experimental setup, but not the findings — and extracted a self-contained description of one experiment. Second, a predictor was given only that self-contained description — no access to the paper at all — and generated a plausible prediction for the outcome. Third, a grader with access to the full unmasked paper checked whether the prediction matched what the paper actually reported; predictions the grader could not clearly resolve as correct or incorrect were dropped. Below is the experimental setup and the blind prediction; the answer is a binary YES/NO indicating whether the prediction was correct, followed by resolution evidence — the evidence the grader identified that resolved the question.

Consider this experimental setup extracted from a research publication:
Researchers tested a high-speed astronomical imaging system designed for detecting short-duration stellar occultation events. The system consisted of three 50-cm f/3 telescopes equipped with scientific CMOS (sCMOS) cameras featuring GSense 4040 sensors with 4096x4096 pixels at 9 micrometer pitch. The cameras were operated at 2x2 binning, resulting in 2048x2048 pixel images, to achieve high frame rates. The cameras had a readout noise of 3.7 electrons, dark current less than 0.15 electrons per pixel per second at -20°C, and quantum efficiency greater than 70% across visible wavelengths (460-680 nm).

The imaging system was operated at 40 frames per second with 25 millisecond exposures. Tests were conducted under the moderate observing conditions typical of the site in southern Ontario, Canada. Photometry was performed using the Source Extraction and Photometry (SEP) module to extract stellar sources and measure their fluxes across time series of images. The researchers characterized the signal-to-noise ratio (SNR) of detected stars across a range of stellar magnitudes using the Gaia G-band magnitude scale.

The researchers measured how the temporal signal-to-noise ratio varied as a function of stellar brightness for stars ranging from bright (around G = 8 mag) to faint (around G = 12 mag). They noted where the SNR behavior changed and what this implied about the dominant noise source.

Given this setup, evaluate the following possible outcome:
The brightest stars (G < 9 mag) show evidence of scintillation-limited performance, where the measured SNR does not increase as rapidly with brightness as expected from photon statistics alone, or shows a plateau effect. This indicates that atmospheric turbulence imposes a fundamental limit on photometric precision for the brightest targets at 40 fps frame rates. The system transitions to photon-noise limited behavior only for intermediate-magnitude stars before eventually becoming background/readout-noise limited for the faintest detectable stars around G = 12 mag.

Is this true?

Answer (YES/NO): NO